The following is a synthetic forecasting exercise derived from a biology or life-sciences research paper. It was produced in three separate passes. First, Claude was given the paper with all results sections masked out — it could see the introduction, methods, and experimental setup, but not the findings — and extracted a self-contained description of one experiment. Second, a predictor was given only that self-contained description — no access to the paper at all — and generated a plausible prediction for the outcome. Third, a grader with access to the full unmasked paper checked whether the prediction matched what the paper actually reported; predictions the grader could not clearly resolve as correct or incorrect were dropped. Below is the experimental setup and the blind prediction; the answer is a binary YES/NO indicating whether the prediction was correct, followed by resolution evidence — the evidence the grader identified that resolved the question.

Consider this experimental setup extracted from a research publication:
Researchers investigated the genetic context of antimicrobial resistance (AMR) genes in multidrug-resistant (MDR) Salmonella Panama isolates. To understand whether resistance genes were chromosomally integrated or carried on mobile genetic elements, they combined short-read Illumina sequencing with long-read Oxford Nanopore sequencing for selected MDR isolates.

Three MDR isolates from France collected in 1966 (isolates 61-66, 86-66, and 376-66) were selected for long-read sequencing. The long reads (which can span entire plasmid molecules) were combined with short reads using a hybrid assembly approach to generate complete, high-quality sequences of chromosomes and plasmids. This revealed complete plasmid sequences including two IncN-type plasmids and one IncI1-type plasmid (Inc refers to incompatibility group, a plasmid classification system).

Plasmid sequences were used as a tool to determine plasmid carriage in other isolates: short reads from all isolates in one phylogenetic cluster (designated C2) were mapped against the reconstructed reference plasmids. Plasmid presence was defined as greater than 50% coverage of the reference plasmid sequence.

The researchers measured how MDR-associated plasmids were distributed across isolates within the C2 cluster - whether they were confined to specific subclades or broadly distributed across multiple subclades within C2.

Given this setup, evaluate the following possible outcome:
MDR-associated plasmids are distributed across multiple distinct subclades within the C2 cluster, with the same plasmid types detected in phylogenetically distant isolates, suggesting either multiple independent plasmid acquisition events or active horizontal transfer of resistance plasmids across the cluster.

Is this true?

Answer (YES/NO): NO